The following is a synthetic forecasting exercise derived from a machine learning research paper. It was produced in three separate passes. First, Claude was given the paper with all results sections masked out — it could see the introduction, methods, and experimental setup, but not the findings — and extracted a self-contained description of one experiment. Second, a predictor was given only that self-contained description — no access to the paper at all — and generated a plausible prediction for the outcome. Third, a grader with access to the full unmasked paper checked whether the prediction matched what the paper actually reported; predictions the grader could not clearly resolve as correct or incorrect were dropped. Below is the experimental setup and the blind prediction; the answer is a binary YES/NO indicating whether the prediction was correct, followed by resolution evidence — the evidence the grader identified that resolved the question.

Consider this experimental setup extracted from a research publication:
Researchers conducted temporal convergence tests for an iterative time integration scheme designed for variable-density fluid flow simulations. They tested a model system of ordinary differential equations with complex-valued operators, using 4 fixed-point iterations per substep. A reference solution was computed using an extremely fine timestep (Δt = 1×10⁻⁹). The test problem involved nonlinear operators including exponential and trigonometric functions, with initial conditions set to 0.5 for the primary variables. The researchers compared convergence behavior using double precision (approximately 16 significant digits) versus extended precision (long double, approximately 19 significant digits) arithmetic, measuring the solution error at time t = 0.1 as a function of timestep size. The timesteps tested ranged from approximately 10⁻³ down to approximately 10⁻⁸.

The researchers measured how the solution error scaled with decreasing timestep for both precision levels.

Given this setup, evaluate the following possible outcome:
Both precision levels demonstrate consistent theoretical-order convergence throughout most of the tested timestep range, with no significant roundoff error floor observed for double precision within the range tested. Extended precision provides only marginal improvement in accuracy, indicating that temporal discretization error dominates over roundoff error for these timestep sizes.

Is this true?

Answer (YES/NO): NO